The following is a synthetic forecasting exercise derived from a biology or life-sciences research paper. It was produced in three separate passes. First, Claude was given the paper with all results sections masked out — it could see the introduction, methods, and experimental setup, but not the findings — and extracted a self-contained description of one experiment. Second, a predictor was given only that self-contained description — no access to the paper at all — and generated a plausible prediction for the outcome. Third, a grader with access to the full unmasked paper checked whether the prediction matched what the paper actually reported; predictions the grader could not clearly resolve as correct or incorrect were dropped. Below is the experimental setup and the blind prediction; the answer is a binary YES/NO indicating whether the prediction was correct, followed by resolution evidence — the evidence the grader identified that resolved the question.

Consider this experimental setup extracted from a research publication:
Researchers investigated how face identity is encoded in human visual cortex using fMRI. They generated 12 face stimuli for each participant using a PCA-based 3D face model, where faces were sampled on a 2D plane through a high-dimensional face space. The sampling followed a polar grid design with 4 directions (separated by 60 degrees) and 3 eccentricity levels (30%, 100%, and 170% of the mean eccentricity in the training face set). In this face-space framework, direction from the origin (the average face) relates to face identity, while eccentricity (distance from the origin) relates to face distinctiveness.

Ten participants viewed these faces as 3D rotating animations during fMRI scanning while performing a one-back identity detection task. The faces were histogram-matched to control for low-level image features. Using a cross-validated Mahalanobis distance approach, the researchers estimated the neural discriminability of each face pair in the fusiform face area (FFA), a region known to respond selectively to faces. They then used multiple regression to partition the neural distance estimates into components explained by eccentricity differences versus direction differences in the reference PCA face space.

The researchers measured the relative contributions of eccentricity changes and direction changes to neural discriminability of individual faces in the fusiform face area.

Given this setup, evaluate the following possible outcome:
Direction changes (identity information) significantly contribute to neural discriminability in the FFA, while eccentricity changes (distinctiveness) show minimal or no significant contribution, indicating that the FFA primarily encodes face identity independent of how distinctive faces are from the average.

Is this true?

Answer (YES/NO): NO